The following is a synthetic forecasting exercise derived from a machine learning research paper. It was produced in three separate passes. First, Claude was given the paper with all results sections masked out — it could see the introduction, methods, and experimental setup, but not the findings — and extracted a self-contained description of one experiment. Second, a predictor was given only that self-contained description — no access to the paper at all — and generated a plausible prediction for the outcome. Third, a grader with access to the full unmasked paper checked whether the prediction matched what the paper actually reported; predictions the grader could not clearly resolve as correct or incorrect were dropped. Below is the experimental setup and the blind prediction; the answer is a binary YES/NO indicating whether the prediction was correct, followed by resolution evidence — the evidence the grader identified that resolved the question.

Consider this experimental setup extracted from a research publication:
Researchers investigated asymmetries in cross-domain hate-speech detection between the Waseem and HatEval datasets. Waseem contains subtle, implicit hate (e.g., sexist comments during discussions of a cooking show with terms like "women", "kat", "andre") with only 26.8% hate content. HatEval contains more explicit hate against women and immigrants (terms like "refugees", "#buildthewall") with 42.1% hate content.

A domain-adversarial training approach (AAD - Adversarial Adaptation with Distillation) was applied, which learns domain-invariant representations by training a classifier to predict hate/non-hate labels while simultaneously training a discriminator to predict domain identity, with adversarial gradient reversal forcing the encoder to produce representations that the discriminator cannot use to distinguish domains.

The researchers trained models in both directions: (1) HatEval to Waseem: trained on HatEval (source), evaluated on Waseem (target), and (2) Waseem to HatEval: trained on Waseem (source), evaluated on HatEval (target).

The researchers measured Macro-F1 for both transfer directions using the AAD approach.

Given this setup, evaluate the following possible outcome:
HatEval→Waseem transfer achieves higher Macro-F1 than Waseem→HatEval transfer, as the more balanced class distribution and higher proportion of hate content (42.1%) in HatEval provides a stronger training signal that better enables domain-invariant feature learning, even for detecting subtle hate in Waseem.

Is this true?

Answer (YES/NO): YES